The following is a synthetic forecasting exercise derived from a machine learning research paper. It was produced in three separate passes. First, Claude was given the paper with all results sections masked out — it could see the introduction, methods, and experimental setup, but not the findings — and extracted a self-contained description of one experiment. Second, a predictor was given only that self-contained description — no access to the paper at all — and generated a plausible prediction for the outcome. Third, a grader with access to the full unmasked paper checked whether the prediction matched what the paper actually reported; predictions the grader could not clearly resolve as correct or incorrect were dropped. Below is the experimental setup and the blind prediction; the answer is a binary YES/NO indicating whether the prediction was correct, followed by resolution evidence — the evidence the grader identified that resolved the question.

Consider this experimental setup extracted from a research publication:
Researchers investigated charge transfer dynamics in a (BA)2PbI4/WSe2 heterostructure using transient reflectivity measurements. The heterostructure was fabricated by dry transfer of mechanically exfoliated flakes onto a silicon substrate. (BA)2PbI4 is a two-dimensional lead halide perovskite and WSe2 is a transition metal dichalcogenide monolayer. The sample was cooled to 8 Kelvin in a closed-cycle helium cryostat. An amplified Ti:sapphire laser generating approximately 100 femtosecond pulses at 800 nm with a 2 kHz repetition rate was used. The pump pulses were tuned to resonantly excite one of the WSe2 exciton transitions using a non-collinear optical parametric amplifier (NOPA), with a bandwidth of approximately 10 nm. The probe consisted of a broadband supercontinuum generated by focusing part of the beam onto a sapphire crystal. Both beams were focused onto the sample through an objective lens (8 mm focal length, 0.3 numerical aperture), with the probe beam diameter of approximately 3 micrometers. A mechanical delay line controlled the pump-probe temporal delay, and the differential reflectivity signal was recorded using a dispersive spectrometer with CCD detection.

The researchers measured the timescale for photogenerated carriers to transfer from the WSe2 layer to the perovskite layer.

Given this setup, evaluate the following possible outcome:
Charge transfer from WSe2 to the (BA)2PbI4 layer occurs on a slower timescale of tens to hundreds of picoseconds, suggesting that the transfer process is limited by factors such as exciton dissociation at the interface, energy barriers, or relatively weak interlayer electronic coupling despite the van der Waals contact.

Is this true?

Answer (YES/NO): NO